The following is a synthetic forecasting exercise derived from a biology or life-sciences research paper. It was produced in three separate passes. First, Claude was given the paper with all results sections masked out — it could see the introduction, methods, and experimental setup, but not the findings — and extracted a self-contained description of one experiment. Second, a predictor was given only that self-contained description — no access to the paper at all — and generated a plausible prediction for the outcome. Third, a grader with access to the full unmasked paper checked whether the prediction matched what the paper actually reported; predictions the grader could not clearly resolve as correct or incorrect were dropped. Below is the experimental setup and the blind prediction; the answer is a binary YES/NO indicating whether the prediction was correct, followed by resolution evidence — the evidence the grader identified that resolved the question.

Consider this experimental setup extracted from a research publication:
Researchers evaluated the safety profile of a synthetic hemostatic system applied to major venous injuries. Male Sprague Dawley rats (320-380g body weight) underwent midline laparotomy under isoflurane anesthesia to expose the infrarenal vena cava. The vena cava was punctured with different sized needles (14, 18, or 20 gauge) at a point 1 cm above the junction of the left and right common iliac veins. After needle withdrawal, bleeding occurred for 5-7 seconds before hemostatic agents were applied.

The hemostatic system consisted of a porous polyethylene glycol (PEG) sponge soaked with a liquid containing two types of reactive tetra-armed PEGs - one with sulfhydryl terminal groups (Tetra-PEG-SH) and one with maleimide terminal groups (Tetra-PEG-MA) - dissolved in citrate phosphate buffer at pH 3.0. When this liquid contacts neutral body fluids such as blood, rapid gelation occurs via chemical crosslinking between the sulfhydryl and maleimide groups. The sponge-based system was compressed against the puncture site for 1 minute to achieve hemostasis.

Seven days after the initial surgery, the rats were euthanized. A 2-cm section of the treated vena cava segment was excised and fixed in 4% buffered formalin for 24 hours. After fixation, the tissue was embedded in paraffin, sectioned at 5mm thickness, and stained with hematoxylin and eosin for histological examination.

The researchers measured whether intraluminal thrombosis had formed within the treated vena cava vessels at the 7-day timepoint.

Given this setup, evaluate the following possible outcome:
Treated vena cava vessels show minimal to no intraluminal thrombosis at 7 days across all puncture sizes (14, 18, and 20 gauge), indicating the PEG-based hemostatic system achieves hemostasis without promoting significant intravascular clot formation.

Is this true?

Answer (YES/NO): YES